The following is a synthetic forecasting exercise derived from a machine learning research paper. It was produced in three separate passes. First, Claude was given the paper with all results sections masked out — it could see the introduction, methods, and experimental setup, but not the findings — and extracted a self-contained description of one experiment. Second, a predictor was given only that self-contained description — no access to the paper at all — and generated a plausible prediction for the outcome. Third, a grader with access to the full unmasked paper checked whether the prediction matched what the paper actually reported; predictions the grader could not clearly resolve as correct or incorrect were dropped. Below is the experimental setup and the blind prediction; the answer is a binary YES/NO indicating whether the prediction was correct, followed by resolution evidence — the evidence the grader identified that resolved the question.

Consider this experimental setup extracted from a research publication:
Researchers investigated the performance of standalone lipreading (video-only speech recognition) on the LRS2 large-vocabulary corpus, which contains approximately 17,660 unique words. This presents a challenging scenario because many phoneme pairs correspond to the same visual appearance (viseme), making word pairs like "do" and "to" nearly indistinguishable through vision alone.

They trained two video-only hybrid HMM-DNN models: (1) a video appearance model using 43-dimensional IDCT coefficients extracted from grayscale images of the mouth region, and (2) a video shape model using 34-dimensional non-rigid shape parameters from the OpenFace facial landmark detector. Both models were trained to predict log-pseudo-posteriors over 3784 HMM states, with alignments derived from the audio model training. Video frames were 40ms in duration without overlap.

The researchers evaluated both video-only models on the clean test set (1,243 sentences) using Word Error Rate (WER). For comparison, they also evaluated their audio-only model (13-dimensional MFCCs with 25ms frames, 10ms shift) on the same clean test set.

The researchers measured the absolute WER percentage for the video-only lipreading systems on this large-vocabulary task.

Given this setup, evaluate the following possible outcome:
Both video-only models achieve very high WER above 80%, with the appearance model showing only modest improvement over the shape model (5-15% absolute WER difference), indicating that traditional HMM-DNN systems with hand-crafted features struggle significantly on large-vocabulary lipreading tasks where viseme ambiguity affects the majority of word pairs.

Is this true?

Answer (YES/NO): NO